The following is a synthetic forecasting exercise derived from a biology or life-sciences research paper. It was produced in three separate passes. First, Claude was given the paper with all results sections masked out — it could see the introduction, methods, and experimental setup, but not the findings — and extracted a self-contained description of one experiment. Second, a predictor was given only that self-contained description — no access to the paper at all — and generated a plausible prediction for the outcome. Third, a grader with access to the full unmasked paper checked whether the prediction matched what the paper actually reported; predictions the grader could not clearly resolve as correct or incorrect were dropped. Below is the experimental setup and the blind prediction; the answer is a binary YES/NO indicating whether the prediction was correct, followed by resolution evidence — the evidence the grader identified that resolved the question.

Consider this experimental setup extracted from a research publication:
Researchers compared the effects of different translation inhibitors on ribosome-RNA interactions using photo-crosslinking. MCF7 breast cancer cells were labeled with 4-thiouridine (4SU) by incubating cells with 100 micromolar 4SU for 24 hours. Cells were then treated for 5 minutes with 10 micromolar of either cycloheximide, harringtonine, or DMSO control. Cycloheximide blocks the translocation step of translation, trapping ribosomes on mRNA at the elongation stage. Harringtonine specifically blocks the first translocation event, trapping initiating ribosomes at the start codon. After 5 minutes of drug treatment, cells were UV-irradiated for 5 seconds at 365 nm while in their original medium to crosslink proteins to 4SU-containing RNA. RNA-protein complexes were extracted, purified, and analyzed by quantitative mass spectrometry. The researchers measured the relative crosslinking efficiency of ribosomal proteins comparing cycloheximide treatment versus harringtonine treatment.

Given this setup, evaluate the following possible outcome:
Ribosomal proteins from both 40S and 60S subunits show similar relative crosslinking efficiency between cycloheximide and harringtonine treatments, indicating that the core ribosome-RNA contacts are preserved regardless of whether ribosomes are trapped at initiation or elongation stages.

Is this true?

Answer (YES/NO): NO